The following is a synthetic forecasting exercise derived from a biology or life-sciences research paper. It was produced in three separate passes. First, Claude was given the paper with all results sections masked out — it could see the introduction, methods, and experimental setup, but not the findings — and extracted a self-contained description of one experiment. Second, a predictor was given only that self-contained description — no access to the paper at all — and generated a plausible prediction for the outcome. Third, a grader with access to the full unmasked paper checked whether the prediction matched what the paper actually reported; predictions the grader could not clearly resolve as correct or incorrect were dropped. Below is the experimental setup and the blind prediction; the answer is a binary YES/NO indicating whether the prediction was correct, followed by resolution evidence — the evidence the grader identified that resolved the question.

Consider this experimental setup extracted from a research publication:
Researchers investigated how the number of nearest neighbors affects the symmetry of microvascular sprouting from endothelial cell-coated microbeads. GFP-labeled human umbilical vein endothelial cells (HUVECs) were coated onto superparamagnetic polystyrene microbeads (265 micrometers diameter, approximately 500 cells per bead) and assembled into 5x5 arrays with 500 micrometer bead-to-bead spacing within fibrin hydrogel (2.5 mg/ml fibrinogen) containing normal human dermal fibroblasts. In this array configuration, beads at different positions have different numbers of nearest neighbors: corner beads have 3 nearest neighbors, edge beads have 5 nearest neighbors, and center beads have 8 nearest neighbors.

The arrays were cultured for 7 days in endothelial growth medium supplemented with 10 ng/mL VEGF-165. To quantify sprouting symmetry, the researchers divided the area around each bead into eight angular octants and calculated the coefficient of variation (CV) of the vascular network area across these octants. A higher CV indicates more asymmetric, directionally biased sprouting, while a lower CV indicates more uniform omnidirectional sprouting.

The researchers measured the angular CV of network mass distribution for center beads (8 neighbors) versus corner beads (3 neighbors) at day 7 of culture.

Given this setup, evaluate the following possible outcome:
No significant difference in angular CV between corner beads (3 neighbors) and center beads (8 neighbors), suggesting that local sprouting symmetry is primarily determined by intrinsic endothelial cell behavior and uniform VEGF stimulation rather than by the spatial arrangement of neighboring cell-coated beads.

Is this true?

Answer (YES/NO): NO